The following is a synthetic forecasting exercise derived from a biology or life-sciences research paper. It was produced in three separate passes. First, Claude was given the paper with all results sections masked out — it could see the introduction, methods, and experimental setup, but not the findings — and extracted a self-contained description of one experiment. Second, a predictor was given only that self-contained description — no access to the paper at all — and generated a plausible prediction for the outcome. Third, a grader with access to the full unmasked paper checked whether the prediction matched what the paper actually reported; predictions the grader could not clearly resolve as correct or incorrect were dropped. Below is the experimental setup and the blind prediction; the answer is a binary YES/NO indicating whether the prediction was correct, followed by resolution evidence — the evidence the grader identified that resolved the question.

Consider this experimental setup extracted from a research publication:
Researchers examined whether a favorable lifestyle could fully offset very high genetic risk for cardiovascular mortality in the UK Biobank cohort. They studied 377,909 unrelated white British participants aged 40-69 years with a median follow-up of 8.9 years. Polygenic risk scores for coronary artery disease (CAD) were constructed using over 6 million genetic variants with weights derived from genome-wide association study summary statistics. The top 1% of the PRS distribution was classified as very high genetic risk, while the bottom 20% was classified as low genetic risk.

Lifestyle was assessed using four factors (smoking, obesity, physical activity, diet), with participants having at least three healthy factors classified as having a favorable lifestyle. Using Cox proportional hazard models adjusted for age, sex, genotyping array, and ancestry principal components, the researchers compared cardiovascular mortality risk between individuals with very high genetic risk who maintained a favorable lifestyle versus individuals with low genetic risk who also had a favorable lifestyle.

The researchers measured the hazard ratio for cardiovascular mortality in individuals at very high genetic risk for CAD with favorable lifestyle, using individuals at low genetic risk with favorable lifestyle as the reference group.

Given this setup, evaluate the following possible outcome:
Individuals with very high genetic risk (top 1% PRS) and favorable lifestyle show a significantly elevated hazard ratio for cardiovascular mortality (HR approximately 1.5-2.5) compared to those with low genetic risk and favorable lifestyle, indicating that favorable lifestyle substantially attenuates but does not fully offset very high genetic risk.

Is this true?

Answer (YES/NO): NO